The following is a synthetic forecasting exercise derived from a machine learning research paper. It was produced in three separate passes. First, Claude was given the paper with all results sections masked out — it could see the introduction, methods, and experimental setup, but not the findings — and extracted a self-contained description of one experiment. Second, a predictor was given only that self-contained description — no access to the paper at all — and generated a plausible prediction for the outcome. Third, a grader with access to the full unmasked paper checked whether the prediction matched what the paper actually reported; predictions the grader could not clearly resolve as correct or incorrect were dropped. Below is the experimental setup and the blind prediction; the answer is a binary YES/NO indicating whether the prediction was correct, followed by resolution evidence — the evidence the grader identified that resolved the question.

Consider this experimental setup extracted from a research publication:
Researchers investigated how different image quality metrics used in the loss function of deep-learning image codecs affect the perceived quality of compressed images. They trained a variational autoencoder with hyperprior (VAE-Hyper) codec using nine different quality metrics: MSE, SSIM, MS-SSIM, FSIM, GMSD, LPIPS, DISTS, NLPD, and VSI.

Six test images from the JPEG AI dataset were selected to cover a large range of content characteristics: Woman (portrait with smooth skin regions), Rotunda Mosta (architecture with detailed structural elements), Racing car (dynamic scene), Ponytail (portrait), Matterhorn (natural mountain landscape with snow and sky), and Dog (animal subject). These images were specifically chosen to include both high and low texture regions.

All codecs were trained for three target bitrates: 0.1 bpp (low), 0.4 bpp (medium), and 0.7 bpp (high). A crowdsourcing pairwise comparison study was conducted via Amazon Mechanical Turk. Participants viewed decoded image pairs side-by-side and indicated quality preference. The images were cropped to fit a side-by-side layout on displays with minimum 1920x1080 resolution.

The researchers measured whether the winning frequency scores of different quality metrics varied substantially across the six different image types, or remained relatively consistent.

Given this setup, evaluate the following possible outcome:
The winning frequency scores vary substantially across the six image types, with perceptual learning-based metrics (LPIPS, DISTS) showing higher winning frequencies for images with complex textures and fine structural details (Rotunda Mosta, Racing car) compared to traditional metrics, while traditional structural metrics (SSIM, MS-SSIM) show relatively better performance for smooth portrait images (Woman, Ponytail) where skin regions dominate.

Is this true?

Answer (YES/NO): NO